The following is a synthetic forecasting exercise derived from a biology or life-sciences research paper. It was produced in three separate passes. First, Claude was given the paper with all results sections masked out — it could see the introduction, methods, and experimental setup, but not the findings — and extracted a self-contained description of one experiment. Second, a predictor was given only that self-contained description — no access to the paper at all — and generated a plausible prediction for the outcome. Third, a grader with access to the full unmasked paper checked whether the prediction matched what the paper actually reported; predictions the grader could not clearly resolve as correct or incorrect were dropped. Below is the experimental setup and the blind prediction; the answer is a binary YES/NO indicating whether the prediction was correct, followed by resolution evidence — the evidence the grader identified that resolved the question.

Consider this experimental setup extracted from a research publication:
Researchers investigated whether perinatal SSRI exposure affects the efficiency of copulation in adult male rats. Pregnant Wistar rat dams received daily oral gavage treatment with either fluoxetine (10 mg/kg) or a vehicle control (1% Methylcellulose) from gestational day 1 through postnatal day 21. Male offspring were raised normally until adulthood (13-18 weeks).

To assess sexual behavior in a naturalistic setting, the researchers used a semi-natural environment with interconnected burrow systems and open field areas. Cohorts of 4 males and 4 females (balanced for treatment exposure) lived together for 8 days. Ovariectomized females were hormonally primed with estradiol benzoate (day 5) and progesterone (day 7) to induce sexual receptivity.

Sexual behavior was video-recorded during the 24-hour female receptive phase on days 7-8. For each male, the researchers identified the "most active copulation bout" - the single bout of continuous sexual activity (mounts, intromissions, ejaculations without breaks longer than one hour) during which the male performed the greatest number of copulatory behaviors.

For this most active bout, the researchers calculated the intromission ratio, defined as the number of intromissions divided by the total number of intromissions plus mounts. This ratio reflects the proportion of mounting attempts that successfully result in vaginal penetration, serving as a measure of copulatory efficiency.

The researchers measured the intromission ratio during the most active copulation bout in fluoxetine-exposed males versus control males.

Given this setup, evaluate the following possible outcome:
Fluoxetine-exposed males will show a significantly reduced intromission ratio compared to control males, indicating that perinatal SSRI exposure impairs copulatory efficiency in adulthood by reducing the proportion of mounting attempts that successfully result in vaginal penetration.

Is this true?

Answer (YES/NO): NO